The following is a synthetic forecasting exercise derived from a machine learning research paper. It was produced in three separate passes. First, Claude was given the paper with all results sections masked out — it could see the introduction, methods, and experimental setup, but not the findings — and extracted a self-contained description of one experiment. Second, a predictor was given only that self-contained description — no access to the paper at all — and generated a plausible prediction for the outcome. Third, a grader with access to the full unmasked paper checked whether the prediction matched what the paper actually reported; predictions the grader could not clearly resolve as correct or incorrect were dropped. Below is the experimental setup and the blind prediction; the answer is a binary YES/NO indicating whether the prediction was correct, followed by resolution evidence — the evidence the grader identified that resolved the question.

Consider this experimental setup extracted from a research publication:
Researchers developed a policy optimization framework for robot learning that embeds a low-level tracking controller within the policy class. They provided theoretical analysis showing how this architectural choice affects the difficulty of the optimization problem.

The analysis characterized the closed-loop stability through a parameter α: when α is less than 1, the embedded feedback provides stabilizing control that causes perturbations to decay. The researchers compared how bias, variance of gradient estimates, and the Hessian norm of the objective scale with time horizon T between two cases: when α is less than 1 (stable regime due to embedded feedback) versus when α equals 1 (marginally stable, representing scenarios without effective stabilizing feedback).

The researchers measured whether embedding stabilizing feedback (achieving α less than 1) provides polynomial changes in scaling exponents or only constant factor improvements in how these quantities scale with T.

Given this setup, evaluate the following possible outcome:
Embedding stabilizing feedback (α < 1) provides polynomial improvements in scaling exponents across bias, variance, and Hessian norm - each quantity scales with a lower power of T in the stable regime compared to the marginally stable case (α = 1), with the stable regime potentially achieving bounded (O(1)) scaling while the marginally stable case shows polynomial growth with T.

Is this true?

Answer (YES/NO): NO